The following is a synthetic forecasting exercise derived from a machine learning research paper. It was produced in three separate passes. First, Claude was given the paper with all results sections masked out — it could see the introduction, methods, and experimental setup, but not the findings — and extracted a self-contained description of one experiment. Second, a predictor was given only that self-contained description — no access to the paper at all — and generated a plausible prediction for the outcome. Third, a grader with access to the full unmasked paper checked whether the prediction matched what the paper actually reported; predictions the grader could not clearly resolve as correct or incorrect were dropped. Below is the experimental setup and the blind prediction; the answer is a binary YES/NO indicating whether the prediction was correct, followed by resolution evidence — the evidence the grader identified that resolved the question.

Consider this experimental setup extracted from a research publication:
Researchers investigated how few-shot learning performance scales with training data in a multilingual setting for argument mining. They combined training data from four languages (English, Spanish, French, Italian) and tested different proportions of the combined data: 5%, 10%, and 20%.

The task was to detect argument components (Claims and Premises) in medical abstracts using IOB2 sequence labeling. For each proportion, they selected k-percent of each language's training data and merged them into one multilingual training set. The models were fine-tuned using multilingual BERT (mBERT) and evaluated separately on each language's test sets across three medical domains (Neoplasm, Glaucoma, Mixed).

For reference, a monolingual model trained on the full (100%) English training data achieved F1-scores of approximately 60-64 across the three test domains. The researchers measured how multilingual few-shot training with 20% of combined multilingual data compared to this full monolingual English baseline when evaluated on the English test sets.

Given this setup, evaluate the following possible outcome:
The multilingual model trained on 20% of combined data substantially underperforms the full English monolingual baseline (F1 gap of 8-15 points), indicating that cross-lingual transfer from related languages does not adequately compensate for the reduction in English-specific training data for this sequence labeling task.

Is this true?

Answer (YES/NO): NO